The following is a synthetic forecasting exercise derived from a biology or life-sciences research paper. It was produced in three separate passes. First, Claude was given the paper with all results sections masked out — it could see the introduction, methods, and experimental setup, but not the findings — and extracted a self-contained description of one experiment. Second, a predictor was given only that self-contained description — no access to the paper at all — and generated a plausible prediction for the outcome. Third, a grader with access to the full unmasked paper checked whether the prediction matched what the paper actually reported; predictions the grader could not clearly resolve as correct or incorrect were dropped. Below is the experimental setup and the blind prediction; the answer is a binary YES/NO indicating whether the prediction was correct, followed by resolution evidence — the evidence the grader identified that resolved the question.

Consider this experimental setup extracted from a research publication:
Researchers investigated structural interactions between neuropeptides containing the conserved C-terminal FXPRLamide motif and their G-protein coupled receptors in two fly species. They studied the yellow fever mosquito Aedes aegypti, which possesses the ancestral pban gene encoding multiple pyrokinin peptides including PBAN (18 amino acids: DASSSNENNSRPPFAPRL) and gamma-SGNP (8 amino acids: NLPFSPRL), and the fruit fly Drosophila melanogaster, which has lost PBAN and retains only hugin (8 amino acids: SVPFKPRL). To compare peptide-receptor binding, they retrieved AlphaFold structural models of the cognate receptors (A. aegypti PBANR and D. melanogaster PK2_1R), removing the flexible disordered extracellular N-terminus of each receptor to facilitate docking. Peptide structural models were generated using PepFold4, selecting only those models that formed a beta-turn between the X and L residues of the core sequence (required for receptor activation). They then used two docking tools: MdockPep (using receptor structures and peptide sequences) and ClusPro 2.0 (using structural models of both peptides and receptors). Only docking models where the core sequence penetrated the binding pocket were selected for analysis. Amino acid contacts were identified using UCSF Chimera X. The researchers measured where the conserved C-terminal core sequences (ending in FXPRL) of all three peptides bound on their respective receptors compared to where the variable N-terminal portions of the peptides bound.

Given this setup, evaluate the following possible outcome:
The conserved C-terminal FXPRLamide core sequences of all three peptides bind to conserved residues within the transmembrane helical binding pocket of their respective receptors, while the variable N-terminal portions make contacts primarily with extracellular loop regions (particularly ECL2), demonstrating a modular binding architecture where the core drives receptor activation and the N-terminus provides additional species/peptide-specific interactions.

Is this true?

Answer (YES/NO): YES